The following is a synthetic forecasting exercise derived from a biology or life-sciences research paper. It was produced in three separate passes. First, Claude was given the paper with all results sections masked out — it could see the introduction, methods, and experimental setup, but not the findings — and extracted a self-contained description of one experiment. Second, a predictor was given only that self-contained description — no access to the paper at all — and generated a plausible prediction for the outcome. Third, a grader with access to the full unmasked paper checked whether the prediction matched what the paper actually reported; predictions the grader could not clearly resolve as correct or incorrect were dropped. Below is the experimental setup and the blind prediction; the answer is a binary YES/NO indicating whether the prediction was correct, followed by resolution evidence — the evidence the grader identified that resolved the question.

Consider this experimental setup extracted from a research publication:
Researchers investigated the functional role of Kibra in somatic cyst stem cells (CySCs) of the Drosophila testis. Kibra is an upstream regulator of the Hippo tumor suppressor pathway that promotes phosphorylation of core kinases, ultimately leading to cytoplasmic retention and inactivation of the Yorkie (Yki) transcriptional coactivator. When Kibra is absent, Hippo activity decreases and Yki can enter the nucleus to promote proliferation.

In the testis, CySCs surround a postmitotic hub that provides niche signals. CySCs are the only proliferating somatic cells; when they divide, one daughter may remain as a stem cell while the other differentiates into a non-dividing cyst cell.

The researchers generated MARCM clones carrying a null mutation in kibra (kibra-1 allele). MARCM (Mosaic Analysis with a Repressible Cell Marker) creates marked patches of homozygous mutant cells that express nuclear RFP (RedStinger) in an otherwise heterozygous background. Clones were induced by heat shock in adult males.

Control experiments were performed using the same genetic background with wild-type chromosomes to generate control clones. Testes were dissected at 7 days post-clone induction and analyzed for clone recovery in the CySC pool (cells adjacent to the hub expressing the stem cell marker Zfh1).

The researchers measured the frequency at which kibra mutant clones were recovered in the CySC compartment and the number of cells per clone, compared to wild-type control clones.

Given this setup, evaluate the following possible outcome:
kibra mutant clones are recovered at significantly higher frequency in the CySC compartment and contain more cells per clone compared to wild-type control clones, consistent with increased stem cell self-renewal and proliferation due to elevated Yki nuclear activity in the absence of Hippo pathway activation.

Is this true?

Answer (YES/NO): YES